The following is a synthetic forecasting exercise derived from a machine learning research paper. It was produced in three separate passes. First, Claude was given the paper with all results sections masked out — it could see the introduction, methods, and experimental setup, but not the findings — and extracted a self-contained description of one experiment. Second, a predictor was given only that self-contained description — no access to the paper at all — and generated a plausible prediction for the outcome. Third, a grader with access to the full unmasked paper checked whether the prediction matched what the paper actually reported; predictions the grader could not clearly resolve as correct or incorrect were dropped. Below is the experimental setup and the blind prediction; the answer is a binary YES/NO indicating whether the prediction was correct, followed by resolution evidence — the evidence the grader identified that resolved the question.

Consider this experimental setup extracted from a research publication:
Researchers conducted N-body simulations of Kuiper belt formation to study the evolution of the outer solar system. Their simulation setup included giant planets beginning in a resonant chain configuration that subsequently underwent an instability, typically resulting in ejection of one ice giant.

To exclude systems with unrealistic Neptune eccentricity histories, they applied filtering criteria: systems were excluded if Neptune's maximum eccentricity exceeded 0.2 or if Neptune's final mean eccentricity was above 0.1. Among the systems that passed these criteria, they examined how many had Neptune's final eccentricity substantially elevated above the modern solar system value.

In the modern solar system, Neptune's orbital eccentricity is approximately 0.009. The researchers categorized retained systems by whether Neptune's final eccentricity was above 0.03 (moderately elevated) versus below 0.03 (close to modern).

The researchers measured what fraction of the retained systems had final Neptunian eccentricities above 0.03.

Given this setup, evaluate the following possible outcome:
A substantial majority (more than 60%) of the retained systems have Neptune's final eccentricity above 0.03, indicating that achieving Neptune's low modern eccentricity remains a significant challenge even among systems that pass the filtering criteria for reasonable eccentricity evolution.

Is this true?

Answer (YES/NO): NO